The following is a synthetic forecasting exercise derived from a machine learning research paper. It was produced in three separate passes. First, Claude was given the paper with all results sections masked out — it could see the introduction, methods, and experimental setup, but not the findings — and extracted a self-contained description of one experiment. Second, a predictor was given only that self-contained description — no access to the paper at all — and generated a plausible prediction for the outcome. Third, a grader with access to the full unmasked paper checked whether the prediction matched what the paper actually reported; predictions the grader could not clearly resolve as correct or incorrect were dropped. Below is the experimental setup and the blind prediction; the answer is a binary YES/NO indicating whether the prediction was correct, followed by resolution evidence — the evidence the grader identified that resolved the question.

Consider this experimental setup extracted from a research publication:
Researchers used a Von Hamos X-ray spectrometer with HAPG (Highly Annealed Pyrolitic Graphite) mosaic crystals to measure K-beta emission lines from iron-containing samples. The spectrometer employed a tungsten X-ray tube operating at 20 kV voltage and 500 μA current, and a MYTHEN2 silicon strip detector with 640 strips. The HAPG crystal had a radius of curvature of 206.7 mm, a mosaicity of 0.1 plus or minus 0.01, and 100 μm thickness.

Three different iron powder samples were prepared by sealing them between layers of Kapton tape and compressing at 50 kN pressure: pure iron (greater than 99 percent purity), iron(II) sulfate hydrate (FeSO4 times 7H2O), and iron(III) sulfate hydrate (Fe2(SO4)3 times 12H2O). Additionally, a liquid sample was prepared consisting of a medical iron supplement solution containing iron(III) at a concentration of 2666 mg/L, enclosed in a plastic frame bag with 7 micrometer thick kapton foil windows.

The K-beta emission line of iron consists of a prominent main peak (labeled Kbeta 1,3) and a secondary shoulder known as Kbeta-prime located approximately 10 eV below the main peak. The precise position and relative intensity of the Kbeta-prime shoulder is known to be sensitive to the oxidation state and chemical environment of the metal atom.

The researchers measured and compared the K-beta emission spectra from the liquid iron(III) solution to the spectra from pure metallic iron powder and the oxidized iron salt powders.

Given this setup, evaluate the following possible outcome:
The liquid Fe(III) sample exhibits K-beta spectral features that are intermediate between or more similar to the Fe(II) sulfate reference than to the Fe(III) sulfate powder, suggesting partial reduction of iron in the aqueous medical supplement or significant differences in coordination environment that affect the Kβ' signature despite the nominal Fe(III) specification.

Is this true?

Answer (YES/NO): NO